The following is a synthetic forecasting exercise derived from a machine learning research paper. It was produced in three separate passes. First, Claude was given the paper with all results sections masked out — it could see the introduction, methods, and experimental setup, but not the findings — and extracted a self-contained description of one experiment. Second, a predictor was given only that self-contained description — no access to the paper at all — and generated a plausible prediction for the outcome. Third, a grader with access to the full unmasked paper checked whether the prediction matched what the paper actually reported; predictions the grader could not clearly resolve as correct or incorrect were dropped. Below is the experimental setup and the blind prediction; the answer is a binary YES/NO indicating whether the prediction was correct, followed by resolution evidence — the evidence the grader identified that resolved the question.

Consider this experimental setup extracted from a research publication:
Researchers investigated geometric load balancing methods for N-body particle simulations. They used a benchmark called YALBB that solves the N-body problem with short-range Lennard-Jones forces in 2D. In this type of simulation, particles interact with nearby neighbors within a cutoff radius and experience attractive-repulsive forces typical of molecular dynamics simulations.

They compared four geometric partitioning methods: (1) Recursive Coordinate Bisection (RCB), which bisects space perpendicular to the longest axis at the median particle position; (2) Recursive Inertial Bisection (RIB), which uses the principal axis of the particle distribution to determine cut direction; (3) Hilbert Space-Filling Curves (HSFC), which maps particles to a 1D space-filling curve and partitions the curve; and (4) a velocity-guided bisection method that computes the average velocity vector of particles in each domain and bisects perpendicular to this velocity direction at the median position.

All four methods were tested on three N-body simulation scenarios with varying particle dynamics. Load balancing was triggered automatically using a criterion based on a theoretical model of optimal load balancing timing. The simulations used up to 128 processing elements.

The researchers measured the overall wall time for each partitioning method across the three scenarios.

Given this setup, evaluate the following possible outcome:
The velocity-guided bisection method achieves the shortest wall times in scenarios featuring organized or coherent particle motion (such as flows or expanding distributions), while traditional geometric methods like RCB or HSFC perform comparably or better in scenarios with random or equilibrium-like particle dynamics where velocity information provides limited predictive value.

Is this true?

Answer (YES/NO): YES